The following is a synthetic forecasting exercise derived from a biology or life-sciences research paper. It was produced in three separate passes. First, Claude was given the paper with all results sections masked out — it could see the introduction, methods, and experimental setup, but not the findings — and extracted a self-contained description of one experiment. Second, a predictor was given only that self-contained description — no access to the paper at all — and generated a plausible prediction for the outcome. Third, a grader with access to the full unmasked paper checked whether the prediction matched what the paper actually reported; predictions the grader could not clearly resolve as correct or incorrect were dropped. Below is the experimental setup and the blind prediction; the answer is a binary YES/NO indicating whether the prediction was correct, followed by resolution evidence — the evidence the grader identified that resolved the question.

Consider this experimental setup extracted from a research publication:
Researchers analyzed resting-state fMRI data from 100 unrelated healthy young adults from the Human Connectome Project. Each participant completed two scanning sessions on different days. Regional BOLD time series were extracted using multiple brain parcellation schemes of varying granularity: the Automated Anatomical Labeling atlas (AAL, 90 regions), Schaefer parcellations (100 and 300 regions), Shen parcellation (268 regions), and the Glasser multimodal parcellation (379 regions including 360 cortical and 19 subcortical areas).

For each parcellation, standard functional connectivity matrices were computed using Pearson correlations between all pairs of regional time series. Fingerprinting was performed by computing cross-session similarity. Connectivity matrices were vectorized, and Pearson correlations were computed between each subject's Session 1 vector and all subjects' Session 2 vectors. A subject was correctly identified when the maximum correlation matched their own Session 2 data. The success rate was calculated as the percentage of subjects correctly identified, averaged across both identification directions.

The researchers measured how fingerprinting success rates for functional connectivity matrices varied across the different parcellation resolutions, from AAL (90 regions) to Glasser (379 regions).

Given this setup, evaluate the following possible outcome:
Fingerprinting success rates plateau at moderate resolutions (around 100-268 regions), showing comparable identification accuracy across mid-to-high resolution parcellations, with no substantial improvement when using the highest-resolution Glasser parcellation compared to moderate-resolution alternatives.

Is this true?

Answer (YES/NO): NO